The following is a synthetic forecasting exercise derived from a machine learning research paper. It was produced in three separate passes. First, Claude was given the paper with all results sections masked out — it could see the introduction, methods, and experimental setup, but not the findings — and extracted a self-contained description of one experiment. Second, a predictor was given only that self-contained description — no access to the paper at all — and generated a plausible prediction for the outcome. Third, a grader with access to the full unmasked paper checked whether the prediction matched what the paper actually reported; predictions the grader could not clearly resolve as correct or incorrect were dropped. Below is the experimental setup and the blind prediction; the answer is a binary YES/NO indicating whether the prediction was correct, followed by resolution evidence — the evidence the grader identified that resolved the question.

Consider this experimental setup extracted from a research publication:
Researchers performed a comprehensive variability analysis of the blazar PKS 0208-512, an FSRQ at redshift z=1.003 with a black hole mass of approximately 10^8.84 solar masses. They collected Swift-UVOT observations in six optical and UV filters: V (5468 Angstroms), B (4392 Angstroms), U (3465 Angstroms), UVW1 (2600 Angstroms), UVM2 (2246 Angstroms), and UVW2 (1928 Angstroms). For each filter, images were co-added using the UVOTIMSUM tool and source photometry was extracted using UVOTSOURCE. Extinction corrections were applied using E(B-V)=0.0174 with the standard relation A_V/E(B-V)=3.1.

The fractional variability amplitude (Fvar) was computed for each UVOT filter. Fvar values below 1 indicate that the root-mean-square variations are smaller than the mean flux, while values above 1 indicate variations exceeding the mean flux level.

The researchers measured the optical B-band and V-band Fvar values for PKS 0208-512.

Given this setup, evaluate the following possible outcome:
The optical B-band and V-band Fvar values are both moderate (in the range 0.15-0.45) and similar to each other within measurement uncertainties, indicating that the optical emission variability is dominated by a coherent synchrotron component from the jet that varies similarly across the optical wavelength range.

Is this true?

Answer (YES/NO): NO